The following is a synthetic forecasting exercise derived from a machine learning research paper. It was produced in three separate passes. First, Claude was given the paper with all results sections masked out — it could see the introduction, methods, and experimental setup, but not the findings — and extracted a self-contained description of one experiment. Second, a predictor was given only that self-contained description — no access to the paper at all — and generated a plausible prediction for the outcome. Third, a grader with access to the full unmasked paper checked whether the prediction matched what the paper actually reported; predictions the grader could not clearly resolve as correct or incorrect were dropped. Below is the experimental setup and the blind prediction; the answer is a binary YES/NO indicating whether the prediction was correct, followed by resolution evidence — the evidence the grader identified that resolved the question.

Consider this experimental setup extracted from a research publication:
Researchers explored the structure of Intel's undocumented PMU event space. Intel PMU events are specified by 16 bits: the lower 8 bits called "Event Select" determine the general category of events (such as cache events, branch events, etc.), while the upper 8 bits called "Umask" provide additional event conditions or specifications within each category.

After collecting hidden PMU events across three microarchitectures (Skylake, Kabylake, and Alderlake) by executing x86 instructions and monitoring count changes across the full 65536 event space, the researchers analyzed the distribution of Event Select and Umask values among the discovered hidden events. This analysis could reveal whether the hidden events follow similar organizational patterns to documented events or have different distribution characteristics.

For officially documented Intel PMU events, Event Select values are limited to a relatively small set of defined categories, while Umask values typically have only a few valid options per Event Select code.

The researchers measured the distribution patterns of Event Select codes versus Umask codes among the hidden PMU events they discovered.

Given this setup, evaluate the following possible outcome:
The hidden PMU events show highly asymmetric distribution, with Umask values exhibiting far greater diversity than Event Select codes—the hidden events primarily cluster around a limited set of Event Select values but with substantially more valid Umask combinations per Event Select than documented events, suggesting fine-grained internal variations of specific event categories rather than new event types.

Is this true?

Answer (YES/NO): YES